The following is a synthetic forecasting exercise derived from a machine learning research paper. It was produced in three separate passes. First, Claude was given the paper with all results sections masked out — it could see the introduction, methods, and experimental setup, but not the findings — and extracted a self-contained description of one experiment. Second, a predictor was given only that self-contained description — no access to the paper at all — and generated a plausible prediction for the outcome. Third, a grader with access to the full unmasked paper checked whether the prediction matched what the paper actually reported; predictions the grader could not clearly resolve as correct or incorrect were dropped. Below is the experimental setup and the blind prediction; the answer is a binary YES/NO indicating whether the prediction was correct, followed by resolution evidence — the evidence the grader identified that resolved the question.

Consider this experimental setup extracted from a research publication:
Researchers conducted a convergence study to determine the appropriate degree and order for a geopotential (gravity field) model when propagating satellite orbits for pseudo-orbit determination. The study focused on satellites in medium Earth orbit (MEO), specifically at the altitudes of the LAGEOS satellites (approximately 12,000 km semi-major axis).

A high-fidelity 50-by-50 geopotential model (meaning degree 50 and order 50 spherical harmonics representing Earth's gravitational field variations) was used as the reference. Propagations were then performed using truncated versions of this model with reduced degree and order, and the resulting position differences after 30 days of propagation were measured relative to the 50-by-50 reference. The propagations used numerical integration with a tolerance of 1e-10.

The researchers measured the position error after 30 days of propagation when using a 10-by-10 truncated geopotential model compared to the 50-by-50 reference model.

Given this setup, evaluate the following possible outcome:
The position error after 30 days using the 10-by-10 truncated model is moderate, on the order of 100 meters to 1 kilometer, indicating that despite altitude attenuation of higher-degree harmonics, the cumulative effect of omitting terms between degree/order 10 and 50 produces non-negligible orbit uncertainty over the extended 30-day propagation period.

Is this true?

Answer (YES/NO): NO